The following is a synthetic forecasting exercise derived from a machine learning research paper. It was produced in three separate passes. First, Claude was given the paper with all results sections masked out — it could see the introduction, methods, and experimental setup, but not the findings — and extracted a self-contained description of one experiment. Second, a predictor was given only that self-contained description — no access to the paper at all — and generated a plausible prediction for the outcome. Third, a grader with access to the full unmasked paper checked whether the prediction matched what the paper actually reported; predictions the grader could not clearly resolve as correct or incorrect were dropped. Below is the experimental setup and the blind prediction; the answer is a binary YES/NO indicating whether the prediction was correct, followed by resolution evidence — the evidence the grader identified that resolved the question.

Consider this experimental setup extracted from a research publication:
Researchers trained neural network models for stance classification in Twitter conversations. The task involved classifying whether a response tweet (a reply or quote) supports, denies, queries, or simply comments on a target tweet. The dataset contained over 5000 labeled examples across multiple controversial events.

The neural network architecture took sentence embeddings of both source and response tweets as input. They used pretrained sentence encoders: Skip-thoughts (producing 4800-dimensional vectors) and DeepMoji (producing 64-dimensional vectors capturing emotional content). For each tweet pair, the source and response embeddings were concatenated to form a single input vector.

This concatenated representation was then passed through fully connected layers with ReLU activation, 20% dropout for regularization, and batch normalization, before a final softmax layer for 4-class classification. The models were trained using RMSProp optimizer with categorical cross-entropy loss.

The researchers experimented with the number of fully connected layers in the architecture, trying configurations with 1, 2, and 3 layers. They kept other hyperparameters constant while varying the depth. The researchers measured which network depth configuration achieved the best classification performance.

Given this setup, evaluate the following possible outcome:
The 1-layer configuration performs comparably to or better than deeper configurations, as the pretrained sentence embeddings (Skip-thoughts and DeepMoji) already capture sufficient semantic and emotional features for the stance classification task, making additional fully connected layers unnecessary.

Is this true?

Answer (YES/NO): YES